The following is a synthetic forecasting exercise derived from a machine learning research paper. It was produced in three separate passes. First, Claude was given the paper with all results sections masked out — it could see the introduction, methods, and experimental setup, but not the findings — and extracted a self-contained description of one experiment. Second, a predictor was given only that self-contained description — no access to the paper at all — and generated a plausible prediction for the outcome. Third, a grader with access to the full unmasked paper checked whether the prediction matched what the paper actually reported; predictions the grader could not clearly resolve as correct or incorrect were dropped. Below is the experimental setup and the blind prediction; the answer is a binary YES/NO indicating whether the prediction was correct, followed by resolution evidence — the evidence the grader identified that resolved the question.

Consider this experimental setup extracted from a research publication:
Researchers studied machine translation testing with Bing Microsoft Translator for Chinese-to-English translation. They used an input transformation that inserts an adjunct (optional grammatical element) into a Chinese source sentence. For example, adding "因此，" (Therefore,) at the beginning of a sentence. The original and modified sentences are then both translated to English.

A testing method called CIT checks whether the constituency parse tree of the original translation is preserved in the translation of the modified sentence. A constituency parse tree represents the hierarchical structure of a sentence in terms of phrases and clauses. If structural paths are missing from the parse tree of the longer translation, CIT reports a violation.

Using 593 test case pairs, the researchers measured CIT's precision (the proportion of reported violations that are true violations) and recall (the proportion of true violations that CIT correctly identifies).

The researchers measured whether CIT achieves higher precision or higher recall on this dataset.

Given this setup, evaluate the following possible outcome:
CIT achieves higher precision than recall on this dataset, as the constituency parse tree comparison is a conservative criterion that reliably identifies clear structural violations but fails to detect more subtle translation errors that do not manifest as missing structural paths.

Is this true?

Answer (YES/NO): NO